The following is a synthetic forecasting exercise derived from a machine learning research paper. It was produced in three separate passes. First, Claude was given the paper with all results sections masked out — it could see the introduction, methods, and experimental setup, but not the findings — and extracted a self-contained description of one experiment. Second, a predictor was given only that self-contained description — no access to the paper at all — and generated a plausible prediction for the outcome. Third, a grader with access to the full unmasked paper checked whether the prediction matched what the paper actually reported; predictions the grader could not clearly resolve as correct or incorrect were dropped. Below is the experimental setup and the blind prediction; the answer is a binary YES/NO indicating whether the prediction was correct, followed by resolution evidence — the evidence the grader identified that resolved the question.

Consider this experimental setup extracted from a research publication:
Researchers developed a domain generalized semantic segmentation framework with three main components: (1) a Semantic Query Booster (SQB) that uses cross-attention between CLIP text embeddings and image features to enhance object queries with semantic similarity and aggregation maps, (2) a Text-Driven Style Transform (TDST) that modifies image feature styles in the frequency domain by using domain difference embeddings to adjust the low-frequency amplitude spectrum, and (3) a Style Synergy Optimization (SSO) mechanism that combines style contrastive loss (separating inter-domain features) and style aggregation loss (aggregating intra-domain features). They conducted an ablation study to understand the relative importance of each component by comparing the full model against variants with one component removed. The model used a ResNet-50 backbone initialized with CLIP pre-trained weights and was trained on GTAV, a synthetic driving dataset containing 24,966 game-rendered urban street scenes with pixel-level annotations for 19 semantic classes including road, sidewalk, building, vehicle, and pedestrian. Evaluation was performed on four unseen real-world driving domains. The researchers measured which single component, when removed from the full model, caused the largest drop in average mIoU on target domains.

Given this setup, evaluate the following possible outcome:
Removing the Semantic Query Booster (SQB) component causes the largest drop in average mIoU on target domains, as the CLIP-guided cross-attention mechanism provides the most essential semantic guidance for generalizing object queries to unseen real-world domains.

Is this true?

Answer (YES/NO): YES